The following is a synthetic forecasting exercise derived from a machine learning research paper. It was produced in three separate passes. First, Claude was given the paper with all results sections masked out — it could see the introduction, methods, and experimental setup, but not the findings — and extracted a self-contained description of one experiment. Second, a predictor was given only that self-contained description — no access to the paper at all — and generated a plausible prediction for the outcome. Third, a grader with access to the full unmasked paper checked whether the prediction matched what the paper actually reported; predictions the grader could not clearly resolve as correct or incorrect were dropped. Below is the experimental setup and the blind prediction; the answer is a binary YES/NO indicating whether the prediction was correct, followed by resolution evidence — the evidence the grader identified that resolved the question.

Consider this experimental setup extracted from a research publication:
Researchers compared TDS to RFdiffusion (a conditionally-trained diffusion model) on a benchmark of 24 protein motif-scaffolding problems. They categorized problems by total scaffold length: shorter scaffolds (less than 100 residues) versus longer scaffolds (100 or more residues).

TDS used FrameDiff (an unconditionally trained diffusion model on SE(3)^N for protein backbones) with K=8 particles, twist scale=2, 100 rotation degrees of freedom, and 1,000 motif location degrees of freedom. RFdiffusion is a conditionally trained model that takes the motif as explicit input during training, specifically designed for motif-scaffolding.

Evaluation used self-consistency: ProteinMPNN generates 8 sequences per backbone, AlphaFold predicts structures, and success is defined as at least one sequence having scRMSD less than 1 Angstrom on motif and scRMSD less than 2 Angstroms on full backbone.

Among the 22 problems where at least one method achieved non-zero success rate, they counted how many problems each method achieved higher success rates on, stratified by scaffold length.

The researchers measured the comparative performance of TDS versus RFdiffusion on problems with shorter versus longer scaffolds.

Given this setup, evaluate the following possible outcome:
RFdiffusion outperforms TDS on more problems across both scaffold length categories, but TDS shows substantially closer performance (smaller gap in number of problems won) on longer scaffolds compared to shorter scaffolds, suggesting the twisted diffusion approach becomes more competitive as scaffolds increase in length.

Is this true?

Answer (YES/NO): NO